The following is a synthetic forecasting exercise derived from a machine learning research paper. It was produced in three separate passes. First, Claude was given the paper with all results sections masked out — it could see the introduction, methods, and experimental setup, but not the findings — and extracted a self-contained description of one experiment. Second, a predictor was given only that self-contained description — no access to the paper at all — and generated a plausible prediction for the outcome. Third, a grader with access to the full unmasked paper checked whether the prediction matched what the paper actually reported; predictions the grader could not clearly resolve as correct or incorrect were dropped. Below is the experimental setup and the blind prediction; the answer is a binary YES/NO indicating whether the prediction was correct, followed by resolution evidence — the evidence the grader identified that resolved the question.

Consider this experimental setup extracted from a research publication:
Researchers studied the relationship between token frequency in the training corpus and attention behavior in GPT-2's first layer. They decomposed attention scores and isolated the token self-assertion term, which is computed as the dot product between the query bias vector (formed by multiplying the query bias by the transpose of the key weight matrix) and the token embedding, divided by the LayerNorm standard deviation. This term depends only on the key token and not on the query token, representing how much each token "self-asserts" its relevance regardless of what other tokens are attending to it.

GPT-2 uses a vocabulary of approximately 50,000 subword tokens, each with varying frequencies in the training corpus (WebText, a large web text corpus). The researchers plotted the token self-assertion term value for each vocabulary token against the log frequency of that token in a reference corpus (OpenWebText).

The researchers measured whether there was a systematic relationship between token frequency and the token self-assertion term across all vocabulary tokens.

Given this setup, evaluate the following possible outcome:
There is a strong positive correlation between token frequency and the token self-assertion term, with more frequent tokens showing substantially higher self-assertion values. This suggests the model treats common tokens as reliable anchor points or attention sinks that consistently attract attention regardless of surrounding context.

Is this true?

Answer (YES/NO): NO